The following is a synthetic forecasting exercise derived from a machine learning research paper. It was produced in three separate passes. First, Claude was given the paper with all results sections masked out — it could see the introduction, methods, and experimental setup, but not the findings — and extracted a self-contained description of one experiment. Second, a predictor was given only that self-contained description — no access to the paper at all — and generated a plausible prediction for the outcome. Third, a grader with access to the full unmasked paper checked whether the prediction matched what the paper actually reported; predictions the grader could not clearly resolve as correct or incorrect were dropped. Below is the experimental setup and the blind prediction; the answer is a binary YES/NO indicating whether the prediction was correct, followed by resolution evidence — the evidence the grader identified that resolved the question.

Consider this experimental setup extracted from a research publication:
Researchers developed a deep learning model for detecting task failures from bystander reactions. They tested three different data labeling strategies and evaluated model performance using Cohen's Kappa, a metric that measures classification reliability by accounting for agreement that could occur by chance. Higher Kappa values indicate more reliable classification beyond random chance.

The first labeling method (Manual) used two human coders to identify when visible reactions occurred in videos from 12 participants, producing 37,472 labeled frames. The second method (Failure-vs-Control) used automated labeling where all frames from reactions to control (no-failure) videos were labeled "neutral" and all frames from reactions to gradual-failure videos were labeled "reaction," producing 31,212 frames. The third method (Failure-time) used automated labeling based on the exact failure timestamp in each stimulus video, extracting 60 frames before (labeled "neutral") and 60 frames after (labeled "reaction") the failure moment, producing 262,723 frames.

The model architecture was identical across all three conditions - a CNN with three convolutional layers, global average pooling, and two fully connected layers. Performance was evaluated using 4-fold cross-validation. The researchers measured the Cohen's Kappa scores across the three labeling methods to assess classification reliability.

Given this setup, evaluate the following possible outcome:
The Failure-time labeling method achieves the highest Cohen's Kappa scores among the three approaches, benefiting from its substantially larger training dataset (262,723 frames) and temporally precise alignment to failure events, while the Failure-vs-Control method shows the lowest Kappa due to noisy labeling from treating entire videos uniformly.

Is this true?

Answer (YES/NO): NO